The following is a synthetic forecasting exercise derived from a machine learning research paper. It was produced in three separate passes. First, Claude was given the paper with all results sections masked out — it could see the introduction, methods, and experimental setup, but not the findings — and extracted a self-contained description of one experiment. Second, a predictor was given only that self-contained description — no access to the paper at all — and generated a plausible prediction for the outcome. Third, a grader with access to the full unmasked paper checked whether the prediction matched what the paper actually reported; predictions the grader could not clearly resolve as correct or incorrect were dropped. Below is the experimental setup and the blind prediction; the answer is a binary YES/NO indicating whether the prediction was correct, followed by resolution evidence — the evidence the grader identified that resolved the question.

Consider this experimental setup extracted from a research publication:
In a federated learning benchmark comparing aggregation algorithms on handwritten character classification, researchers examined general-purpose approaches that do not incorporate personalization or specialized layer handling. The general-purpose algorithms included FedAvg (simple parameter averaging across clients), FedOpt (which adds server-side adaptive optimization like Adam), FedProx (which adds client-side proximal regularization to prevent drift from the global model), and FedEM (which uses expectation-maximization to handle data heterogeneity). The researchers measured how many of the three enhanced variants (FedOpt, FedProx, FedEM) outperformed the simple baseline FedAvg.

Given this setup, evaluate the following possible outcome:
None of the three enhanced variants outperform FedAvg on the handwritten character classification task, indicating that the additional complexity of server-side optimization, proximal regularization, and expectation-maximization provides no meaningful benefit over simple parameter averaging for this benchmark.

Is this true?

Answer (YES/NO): YES